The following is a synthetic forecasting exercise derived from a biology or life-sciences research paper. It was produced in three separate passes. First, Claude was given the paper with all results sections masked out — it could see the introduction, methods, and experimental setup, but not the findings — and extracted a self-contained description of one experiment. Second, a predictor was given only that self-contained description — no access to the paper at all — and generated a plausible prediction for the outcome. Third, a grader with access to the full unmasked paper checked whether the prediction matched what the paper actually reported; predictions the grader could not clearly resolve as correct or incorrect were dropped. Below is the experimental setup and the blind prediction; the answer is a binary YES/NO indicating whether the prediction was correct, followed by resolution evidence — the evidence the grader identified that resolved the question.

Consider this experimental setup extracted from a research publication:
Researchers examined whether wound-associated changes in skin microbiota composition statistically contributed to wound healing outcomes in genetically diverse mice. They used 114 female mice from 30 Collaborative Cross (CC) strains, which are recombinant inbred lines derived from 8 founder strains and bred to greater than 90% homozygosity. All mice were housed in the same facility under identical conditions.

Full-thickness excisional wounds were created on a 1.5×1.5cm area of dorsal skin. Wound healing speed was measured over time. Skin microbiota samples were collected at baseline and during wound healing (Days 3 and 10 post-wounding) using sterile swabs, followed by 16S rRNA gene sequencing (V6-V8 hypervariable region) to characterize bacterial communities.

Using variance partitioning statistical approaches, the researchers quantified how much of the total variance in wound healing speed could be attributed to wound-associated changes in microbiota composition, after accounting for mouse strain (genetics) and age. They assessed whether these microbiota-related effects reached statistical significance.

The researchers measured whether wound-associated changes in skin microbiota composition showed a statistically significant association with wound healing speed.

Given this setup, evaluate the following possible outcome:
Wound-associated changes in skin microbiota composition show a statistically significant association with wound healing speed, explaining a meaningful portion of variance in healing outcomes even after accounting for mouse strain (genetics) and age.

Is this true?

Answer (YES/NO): NO